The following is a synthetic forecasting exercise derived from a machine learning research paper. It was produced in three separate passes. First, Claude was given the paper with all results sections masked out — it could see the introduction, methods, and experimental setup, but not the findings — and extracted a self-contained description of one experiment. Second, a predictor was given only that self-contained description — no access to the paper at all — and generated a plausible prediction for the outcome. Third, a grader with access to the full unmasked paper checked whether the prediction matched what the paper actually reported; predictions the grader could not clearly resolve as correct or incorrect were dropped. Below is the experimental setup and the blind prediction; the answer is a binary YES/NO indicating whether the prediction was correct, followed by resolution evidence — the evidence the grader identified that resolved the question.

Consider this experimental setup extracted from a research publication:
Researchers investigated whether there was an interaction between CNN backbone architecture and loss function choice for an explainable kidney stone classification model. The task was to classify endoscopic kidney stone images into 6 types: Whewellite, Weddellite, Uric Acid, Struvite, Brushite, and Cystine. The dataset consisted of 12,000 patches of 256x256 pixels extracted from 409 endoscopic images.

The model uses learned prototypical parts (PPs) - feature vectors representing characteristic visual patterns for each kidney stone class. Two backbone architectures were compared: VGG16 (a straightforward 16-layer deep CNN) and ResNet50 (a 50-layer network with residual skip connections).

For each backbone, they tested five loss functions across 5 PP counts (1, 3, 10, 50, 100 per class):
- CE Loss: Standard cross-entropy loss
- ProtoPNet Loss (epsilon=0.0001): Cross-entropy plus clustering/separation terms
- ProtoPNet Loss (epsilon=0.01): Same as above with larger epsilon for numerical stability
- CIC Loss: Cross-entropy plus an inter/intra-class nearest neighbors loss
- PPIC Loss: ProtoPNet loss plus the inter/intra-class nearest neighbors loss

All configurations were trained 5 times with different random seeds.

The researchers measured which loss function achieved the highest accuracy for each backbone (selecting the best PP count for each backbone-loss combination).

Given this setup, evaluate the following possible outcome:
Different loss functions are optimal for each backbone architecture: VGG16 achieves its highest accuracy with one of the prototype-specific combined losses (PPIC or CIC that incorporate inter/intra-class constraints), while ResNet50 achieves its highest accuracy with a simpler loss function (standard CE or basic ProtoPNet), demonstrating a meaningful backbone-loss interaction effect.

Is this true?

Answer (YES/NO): NO